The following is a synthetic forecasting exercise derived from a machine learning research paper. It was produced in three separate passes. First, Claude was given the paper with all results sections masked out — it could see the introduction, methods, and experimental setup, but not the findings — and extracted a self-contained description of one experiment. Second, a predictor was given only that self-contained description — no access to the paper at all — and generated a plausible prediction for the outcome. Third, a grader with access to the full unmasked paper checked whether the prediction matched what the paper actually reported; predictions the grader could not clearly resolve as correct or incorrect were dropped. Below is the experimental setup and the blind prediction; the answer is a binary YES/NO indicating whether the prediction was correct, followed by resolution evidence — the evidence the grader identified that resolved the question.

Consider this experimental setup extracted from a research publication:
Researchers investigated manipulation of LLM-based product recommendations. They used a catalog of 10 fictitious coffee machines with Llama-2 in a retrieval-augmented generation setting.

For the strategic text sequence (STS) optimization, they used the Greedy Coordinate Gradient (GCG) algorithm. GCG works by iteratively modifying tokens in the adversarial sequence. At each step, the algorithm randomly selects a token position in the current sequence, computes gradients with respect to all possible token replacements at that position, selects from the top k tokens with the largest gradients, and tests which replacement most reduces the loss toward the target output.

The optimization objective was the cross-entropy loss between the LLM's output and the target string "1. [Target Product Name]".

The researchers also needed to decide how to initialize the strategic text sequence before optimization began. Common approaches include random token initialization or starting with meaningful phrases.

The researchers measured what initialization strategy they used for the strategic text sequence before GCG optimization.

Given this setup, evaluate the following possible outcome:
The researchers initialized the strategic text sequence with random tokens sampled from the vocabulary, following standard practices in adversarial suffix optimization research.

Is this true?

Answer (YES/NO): NO